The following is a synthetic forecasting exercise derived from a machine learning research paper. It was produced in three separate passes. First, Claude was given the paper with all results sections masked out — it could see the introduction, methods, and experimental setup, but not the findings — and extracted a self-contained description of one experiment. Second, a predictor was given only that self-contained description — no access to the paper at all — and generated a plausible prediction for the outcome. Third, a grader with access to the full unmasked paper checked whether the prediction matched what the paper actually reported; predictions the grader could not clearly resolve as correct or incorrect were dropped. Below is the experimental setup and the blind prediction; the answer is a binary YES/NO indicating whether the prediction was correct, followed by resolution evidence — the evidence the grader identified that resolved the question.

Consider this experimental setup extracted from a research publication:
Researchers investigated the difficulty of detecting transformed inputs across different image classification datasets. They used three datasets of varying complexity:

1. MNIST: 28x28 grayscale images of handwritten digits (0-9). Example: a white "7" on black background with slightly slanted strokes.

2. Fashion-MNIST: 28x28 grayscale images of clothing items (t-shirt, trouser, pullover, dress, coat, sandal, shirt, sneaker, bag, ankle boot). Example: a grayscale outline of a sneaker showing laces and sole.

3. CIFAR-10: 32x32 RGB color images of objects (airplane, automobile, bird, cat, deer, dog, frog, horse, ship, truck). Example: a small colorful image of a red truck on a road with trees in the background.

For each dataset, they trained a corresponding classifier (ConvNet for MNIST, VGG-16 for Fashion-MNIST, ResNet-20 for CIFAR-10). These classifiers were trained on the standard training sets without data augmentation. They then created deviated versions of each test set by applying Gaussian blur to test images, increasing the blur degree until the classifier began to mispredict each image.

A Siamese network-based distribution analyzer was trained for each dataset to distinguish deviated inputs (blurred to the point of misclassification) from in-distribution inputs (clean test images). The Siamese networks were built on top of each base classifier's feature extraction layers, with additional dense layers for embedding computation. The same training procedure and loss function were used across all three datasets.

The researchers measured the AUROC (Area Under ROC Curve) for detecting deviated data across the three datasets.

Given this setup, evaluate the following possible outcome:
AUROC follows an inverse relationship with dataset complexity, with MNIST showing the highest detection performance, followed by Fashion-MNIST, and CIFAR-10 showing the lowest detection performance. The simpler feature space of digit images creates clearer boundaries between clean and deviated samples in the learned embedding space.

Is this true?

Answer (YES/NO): YES